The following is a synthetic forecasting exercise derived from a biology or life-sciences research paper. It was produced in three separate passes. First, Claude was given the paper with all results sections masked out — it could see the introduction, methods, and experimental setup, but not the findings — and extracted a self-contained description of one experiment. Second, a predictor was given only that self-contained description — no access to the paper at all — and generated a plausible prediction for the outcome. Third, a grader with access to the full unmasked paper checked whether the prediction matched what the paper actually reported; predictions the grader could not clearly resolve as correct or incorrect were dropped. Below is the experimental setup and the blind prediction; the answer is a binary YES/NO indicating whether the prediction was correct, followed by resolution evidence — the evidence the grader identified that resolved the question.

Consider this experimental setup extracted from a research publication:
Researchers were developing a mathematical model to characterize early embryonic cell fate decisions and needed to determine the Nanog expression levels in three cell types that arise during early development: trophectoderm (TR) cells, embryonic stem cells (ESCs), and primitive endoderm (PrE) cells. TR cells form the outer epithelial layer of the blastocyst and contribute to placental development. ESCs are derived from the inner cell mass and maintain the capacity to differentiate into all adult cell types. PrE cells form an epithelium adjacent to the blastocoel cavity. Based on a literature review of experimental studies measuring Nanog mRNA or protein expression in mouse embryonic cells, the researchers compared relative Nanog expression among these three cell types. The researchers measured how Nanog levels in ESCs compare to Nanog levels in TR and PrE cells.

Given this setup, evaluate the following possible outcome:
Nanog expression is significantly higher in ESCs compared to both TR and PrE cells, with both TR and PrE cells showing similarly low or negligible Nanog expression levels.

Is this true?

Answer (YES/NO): NO